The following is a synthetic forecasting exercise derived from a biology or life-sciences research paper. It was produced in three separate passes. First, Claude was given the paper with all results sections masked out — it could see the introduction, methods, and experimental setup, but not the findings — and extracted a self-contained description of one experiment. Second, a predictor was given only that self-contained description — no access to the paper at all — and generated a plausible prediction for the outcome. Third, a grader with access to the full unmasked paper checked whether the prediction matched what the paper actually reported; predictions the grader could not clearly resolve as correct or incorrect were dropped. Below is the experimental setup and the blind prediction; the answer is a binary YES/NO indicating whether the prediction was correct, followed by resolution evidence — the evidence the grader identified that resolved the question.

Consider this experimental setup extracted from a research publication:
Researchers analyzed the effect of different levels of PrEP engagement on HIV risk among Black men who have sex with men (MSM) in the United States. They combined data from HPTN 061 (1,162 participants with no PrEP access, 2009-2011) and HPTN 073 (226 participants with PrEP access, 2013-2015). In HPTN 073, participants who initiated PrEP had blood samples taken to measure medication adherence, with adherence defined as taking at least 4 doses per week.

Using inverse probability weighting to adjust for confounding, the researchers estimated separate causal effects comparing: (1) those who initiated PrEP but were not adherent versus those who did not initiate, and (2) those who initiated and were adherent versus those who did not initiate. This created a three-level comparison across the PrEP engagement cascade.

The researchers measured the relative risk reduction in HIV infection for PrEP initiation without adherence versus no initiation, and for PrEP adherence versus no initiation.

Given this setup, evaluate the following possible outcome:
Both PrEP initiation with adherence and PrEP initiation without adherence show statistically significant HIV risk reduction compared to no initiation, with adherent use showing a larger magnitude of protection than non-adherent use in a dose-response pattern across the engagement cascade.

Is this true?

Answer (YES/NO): YES